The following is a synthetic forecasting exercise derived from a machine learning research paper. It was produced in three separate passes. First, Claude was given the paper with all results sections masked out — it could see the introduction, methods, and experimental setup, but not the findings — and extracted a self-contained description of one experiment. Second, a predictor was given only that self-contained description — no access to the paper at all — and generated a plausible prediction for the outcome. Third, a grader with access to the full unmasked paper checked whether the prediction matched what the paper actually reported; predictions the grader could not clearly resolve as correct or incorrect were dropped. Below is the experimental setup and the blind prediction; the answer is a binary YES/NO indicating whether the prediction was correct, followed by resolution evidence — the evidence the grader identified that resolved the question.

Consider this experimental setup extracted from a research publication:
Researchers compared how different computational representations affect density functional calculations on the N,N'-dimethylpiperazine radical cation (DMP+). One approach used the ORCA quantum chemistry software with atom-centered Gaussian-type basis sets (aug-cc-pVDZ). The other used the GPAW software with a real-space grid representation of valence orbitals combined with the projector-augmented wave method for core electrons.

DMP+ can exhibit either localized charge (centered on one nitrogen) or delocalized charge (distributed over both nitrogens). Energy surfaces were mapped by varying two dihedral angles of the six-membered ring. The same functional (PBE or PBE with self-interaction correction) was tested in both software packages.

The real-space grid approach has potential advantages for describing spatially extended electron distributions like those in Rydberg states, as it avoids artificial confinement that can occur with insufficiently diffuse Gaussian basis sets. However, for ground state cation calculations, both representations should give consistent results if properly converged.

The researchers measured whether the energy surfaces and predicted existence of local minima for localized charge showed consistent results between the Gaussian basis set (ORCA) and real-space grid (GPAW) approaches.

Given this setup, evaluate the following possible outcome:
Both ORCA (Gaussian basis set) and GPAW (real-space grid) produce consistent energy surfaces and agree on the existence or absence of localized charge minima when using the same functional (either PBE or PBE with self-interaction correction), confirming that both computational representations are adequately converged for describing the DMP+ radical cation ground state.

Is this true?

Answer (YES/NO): YES